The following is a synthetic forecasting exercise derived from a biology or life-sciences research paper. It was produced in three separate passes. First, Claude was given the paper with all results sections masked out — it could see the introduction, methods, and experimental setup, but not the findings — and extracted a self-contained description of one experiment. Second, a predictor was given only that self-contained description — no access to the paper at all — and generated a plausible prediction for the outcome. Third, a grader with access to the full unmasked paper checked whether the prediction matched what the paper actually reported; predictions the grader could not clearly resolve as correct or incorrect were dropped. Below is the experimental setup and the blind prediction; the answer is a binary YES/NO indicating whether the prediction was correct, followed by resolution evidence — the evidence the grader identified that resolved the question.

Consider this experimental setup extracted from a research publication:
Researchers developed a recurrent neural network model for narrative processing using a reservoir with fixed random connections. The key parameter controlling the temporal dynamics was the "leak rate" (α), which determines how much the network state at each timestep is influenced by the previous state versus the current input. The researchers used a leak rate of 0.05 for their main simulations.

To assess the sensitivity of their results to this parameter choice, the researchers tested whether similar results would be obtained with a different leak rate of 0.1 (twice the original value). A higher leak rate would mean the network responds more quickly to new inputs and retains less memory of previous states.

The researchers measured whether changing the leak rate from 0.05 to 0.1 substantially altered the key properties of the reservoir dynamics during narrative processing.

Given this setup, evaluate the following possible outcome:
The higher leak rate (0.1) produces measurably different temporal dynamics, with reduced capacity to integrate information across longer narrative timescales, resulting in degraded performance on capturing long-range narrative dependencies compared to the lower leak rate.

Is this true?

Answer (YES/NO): NO